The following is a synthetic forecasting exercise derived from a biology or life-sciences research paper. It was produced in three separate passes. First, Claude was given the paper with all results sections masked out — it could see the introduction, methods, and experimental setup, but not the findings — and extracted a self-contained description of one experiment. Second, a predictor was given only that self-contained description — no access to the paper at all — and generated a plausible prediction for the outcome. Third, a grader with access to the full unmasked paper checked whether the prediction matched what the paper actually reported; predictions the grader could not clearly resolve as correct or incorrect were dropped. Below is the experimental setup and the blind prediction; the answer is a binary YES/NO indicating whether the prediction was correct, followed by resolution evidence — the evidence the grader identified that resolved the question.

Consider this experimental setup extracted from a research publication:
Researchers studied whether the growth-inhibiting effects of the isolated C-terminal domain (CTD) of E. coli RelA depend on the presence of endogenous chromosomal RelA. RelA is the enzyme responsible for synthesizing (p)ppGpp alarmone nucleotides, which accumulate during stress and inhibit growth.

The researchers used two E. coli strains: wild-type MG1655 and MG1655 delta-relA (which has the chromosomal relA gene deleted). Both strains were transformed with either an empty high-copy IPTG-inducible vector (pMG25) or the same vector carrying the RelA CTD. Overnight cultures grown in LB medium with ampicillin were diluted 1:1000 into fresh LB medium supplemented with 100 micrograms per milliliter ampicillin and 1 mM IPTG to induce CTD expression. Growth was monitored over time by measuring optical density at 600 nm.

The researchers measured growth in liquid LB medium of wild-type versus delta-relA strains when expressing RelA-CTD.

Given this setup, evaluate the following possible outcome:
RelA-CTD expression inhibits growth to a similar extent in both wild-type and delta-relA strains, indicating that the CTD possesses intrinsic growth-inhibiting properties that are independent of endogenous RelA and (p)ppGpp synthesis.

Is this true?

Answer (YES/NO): YES